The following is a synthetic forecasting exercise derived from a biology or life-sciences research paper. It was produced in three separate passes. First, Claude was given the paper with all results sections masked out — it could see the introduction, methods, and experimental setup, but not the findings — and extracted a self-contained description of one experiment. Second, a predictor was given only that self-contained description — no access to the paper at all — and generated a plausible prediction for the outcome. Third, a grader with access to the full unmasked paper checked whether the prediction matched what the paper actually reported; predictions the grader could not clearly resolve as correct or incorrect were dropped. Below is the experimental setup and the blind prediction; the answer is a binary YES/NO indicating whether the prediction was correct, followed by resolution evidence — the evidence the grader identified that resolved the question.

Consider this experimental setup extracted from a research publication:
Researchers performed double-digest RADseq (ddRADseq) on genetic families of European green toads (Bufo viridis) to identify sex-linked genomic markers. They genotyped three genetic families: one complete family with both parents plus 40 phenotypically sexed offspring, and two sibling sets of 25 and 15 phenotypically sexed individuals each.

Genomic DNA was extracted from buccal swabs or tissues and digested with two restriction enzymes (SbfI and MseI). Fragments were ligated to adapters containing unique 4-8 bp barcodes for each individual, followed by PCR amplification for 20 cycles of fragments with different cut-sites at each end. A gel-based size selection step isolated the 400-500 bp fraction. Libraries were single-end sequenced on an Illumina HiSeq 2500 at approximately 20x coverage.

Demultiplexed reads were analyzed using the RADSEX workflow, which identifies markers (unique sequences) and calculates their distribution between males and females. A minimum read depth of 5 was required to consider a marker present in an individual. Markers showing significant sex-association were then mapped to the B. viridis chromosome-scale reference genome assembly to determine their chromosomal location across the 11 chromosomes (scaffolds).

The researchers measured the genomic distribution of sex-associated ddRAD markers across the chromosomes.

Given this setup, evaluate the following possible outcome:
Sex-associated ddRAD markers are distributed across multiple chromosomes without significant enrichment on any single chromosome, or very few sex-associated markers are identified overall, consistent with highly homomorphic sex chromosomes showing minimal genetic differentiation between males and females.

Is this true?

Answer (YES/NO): NO